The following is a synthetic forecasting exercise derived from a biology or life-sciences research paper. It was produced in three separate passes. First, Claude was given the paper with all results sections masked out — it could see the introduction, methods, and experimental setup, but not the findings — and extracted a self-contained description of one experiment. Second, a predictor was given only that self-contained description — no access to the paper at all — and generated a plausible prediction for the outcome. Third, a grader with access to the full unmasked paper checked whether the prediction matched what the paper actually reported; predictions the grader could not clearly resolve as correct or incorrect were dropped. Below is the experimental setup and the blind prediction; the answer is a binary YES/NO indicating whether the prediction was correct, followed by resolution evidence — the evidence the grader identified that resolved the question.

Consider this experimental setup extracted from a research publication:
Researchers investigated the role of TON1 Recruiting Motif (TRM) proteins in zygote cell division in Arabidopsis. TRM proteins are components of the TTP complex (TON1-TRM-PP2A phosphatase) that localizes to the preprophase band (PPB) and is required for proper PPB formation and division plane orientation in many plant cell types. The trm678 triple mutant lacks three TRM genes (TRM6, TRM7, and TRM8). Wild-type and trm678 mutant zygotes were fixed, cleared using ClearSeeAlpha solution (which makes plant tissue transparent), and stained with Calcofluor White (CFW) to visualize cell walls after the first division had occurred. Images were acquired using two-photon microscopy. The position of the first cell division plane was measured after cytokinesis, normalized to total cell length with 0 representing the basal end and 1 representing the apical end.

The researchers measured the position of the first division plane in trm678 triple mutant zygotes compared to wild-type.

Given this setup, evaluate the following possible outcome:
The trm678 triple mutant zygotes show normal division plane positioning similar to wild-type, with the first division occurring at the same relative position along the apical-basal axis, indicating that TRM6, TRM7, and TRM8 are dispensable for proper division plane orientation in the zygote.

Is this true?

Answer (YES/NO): NO